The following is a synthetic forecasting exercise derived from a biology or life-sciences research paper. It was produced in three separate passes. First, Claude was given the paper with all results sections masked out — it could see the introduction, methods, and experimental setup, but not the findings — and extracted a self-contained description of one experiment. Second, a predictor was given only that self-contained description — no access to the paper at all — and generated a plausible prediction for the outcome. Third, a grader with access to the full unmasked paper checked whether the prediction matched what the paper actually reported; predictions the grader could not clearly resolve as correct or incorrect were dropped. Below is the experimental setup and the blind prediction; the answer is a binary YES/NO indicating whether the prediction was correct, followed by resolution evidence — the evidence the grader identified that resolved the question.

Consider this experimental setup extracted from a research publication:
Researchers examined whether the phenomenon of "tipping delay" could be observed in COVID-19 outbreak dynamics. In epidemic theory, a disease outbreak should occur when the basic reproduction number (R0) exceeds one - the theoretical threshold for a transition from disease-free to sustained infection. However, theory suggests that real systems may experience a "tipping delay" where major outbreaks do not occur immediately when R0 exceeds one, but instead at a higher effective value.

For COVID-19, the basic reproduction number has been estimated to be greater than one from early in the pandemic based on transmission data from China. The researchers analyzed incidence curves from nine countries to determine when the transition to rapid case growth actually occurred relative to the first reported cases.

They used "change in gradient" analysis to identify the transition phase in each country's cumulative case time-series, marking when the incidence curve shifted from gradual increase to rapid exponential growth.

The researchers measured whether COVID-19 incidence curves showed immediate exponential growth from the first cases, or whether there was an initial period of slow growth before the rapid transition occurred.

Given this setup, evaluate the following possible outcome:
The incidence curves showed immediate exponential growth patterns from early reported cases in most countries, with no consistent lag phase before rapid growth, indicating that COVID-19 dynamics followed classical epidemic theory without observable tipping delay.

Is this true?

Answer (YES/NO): NO